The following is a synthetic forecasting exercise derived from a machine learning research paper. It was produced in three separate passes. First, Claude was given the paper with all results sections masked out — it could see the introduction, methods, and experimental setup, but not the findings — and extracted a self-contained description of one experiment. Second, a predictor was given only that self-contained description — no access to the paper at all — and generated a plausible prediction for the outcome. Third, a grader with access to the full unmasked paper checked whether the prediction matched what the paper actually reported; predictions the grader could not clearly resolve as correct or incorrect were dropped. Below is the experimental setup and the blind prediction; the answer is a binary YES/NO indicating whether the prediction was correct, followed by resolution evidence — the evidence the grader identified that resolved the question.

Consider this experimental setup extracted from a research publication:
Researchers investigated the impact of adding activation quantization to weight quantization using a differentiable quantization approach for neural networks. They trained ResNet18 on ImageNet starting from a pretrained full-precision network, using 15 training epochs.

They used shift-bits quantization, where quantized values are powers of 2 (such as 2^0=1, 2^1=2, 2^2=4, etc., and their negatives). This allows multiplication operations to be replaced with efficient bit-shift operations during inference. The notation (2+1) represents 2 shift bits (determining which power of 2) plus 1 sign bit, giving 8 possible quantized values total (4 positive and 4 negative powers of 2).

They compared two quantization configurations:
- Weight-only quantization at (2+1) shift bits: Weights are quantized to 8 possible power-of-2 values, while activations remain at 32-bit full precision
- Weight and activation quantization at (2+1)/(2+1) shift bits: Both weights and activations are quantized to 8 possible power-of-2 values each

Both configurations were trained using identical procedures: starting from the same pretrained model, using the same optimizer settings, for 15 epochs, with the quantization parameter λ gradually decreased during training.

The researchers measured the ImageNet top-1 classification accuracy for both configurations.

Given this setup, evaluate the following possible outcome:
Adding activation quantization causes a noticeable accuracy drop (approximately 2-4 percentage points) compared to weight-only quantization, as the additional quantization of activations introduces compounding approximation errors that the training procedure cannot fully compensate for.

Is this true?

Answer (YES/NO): NO